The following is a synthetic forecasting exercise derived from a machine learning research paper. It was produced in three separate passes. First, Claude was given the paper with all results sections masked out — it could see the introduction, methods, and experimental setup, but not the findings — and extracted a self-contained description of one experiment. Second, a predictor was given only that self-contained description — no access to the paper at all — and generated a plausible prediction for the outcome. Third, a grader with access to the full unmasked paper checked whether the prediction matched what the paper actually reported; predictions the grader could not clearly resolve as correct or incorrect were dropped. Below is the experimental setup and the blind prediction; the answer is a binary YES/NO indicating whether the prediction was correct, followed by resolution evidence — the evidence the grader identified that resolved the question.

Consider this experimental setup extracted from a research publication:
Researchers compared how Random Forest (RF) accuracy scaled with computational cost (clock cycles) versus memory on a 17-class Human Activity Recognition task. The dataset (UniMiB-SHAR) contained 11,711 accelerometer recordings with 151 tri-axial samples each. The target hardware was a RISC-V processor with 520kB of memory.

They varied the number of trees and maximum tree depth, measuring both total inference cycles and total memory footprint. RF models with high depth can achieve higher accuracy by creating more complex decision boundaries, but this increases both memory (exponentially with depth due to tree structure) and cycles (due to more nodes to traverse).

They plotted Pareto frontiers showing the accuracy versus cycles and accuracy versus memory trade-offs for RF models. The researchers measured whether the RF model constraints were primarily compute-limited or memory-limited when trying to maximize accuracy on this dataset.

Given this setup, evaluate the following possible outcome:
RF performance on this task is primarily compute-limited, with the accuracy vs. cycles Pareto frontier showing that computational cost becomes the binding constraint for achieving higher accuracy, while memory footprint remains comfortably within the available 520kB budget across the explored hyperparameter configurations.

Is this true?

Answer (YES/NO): NO